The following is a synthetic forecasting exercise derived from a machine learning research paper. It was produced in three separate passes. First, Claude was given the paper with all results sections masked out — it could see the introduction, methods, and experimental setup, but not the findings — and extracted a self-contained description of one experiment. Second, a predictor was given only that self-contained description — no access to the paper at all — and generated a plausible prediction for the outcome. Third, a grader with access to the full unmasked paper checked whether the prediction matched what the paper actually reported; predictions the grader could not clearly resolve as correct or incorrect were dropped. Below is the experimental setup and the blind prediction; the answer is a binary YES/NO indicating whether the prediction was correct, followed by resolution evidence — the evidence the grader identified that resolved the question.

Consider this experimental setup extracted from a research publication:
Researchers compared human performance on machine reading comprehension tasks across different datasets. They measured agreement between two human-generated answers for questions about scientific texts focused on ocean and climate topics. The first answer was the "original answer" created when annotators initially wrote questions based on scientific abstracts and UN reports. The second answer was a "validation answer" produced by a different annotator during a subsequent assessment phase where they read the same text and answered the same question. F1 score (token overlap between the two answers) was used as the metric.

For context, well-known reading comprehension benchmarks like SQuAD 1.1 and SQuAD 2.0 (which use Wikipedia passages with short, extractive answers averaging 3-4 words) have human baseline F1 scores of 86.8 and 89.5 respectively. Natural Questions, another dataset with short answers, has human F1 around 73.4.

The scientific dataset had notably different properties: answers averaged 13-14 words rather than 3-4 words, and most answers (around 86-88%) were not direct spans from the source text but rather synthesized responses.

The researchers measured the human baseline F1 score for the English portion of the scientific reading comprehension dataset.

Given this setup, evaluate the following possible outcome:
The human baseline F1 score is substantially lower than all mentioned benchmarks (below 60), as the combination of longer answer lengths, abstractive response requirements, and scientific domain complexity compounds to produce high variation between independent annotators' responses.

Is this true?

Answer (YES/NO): YES